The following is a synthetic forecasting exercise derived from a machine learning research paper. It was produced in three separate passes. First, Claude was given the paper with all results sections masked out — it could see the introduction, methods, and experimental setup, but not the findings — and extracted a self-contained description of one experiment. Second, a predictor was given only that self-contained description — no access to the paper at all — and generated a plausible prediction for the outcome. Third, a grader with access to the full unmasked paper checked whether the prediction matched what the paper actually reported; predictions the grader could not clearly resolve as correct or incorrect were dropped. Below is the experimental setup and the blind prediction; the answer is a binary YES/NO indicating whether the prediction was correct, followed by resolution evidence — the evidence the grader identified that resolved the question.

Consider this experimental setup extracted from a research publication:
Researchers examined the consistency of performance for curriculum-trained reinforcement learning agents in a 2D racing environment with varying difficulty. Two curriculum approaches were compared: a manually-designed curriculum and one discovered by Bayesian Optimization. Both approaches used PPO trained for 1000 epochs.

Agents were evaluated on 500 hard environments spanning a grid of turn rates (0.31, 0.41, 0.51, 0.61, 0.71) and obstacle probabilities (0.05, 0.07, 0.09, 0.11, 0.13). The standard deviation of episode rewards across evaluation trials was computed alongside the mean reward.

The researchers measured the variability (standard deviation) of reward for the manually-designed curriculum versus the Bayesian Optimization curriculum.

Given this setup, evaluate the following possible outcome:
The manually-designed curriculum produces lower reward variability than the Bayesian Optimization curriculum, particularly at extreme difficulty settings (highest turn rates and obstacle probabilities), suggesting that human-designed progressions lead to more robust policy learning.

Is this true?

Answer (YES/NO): NO